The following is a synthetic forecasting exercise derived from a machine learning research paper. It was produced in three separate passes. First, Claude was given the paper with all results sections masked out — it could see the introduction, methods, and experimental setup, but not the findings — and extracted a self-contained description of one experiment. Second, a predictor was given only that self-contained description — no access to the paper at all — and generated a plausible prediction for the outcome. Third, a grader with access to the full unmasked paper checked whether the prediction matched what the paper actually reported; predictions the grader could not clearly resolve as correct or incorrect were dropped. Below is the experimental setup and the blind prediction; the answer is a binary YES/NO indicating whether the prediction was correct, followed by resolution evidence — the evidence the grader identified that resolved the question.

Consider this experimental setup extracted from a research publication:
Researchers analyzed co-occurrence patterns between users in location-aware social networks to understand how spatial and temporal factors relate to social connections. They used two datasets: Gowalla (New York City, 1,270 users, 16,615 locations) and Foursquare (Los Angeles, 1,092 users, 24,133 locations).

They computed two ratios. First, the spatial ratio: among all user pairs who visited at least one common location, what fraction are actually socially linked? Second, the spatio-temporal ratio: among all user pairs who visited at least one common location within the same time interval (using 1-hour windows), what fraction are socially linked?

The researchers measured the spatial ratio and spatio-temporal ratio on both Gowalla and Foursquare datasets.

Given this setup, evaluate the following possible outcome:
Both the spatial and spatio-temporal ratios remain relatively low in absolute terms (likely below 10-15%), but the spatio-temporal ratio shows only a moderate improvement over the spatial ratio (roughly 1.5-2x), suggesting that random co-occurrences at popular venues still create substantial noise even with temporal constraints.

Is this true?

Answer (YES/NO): NO